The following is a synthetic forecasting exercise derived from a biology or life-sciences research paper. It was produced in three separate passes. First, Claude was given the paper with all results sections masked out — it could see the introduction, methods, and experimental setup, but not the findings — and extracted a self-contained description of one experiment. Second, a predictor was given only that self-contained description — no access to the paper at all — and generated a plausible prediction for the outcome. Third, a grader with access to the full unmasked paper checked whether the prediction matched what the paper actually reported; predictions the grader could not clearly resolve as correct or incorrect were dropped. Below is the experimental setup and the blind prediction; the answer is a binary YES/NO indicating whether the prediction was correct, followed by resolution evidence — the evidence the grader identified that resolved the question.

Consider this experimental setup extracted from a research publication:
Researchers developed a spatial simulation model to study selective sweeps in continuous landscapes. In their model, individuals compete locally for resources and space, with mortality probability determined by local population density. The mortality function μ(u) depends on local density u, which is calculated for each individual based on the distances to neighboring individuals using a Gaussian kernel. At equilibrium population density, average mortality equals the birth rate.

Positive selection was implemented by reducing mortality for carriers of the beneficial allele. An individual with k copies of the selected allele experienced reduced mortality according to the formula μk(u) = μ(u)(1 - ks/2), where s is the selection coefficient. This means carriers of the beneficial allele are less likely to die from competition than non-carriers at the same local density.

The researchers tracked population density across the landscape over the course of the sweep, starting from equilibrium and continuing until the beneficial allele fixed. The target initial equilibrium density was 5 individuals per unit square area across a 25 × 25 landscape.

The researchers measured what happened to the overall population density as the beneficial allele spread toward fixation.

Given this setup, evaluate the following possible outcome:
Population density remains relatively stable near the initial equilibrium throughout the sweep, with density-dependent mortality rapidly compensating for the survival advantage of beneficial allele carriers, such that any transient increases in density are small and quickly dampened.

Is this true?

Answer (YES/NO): NO